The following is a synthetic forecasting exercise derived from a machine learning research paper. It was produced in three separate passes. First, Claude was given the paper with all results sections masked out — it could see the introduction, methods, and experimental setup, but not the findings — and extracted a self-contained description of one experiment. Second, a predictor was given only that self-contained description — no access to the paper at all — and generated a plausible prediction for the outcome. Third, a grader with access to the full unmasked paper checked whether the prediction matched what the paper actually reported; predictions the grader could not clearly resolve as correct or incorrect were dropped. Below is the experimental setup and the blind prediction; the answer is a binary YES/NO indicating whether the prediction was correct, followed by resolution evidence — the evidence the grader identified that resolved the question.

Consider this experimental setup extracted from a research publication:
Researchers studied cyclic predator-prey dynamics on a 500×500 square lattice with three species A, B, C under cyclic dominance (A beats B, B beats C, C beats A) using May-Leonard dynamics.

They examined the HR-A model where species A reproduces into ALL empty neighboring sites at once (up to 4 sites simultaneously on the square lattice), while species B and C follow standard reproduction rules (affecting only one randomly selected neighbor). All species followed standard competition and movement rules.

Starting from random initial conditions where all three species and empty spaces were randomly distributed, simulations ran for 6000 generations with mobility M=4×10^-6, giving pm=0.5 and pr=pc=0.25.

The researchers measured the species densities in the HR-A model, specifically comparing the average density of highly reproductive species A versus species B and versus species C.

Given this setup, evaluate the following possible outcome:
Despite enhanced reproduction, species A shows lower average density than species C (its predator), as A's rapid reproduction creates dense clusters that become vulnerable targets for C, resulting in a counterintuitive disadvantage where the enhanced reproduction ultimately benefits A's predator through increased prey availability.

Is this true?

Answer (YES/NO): YES